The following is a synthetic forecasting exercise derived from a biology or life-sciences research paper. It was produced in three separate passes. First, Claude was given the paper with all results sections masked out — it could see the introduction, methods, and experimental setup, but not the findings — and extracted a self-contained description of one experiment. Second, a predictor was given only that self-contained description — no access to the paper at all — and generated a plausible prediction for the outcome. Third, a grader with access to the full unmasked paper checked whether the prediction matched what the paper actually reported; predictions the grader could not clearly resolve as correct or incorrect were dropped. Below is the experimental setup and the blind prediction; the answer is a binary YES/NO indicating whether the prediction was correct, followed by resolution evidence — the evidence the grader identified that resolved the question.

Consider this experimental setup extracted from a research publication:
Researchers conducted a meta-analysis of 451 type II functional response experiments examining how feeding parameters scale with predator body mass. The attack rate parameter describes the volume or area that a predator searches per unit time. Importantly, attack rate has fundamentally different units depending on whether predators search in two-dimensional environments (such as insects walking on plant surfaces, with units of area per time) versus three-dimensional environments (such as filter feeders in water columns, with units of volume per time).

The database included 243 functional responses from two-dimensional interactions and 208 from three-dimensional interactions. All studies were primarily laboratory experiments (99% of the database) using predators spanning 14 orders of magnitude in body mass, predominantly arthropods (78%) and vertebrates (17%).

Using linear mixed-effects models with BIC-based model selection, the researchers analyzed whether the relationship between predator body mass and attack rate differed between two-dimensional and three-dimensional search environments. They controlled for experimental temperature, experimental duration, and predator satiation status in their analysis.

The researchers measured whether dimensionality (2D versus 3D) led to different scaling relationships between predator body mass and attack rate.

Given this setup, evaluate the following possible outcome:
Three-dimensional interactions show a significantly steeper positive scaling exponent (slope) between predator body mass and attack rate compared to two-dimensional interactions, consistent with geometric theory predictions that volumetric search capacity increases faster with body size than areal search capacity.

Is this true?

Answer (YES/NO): NO